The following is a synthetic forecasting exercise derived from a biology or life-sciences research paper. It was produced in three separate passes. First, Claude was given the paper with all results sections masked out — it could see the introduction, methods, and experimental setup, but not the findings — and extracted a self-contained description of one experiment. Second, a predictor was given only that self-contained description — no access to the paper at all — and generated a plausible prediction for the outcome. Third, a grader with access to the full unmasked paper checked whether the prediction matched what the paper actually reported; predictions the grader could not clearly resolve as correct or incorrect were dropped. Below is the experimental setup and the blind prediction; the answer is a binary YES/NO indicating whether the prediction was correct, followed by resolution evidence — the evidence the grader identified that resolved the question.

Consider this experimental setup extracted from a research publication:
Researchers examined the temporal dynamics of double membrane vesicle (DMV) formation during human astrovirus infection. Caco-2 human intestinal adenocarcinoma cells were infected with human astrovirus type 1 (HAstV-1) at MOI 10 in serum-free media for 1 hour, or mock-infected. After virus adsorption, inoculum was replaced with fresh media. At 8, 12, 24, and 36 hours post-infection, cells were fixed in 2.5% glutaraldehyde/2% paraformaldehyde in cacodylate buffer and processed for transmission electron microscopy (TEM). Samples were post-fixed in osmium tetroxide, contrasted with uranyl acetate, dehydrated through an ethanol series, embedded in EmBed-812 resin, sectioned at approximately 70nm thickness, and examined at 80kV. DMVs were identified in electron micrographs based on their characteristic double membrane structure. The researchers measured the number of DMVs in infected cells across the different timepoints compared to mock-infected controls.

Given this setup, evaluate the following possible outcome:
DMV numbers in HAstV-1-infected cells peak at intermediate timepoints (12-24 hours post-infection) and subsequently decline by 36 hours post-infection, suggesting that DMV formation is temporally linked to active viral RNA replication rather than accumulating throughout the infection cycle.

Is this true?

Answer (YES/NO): NO